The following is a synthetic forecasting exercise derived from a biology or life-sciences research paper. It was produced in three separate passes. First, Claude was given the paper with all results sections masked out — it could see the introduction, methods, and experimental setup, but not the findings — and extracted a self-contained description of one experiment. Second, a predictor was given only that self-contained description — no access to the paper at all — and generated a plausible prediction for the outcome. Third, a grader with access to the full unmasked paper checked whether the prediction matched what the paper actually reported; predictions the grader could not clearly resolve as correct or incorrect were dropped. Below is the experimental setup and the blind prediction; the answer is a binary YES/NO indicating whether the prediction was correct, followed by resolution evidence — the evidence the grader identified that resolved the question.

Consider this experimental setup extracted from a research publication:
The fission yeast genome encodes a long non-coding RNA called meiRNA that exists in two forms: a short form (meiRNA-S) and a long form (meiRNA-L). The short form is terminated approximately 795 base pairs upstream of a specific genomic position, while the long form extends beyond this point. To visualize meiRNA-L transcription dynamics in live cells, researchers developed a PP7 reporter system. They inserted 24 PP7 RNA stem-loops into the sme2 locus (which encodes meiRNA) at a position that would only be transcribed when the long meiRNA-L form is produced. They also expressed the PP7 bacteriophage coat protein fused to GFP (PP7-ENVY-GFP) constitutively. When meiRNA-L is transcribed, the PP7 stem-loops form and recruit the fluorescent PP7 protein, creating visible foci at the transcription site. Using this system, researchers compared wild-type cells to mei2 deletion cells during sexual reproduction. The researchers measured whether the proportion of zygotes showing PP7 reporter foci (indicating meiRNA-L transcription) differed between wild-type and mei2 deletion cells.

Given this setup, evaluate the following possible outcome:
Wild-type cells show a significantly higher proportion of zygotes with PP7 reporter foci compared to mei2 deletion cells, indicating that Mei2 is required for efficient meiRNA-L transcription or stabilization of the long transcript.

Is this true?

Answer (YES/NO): YES